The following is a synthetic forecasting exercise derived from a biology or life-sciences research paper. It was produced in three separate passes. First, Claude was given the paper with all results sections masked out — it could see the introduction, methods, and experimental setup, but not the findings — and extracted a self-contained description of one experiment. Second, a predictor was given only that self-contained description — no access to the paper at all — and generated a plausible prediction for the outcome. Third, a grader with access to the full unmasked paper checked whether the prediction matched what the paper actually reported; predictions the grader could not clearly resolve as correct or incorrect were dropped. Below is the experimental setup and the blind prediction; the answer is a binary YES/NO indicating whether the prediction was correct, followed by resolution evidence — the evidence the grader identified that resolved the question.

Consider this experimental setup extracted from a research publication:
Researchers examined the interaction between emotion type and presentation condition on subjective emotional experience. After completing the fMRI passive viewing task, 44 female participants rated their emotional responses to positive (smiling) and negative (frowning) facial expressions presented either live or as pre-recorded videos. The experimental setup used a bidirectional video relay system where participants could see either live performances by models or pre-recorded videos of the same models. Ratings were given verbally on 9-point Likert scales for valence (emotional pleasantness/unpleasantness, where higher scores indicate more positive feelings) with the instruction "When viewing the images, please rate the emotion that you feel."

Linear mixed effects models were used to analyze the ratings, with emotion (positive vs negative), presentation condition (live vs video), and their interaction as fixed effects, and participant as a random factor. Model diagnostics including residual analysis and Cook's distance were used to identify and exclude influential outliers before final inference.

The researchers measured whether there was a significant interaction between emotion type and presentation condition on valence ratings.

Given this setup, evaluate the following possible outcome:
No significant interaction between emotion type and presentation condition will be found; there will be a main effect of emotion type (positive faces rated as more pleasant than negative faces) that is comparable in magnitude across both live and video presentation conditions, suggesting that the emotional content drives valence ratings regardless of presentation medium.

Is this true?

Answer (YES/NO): NO